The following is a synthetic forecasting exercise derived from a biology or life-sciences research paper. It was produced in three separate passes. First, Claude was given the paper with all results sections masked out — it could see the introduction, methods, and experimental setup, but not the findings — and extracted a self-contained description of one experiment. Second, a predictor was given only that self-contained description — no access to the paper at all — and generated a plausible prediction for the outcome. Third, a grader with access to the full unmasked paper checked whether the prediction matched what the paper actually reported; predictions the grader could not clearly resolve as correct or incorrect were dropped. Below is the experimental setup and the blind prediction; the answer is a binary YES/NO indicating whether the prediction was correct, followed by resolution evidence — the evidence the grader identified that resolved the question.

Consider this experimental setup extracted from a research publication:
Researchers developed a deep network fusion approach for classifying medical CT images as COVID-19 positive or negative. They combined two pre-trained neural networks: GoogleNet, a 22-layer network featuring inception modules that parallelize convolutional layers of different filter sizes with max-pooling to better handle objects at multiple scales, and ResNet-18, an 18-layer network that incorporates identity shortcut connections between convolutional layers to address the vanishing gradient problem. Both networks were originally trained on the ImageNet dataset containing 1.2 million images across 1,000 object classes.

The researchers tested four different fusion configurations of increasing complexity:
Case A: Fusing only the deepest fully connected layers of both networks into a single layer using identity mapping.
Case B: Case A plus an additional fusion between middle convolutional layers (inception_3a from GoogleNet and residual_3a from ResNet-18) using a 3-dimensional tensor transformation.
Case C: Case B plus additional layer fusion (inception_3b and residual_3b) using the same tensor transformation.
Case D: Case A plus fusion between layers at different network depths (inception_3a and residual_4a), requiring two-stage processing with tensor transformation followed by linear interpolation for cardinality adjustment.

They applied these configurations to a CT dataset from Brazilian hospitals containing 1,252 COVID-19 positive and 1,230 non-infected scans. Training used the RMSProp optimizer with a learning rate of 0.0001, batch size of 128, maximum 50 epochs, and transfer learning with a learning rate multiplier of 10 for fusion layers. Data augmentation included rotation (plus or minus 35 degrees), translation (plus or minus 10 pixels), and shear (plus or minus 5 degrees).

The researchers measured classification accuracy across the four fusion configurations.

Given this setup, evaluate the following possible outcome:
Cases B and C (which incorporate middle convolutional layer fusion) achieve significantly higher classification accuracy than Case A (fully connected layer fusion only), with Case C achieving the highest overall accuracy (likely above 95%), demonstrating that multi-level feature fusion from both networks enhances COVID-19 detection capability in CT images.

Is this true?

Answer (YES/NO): NO